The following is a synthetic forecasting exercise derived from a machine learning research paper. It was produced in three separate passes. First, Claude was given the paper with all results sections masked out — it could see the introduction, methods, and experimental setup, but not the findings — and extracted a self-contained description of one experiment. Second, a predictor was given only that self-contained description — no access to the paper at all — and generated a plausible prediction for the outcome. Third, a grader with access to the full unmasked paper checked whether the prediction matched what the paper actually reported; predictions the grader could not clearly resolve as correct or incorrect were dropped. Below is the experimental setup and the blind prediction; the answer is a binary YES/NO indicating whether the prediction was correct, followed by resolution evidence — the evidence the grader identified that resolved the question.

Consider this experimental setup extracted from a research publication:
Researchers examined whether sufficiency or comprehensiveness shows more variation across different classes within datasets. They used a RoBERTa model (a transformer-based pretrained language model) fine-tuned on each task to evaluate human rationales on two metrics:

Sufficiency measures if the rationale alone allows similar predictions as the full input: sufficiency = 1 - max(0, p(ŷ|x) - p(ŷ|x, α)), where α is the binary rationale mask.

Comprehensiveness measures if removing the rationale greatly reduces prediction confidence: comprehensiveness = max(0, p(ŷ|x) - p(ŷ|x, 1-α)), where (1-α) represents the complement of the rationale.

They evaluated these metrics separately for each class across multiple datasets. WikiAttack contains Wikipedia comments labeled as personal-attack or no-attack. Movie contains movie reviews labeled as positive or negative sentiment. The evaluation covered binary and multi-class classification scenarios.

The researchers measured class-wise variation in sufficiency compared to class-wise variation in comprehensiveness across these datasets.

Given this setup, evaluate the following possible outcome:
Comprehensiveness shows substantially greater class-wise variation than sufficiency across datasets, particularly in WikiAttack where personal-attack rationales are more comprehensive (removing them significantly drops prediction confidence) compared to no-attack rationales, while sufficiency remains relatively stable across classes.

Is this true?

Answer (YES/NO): YES